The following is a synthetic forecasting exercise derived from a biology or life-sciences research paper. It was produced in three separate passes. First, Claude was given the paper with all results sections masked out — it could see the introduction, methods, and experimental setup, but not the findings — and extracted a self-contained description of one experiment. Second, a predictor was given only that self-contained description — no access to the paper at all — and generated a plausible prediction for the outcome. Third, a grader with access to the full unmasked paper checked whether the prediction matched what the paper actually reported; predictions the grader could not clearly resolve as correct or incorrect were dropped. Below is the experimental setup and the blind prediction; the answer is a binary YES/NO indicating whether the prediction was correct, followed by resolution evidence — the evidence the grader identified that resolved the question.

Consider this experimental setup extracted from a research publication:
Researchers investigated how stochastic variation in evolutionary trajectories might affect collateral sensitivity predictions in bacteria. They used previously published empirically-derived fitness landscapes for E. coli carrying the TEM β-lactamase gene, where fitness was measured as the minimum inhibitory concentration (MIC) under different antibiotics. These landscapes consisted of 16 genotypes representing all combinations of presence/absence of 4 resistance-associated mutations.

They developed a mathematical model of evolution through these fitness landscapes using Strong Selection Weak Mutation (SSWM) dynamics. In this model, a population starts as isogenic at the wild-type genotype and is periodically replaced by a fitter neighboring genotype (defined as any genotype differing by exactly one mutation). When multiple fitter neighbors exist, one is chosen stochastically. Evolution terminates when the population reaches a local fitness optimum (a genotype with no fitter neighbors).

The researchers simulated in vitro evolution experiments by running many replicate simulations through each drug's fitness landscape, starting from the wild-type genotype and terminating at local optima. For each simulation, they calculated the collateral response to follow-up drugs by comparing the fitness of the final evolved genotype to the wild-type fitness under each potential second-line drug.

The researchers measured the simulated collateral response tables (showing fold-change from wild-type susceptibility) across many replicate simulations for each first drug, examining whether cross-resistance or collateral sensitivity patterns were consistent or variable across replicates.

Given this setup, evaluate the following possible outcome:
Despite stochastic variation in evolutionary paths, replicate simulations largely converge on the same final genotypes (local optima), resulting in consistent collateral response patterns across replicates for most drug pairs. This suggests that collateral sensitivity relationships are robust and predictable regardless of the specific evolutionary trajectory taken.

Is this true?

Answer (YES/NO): NO